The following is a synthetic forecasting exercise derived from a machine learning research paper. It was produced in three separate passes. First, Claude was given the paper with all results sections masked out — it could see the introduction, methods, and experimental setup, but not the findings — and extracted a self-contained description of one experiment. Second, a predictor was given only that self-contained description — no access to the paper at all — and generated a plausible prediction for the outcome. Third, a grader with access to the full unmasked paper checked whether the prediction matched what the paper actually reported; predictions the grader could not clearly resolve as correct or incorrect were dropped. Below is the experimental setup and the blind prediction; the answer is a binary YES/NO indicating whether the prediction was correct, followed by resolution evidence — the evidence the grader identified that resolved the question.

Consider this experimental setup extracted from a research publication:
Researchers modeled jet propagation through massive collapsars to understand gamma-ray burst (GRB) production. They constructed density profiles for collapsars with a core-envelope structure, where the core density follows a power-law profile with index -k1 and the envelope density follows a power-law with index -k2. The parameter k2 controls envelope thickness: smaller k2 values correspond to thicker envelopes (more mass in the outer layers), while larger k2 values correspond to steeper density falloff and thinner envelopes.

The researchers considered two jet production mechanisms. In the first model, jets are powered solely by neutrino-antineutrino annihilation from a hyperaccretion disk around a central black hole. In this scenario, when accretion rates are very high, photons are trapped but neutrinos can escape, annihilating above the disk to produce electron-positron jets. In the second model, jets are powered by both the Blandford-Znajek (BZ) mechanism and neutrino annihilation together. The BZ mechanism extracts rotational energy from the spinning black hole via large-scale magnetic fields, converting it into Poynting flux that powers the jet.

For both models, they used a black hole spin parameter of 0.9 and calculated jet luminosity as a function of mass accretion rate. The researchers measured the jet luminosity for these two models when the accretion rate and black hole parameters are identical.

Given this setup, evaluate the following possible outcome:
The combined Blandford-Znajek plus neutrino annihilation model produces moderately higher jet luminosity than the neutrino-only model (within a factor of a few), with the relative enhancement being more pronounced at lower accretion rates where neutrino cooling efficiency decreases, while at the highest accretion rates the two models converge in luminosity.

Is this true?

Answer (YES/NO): NO